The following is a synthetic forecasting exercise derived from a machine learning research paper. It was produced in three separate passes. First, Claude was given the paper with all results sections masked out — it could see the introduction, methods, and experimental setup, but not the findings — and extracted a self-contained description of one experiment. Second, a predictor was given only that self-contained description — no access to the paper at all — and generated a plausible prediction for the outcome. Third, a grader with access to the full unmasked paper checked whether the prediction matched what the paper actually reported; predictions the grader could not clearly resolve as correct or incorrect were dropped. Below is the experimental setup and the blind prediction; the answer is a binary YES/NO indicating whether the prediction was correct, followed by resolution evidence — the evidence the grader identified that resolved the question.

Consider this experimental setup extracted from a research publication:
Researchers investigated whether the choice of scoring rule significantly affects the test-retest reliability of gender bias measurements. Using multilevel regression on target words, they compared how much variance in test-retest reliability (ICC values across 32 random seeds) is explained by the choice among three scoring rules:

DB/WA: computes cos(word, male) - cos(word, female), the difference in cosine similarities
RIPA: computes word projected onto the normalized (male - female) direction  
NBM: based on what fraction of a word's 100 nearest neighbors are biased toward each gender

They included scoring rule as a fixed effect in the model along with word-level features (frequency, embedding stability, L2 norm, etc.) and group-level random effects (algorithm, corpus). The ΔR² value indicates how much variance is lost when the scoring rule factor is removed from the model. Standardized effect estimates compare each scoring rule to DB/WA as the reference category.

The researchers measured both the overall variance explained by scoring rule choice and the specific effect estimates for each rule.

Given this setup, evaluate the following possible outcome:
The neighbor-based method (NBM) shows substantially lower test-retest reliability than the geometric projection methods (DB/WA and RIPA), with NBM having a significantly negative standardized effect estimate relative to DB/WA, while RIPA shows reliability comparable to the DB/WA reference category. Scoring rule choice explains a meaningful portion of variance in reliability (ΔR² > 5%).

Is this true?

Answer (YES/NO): NO